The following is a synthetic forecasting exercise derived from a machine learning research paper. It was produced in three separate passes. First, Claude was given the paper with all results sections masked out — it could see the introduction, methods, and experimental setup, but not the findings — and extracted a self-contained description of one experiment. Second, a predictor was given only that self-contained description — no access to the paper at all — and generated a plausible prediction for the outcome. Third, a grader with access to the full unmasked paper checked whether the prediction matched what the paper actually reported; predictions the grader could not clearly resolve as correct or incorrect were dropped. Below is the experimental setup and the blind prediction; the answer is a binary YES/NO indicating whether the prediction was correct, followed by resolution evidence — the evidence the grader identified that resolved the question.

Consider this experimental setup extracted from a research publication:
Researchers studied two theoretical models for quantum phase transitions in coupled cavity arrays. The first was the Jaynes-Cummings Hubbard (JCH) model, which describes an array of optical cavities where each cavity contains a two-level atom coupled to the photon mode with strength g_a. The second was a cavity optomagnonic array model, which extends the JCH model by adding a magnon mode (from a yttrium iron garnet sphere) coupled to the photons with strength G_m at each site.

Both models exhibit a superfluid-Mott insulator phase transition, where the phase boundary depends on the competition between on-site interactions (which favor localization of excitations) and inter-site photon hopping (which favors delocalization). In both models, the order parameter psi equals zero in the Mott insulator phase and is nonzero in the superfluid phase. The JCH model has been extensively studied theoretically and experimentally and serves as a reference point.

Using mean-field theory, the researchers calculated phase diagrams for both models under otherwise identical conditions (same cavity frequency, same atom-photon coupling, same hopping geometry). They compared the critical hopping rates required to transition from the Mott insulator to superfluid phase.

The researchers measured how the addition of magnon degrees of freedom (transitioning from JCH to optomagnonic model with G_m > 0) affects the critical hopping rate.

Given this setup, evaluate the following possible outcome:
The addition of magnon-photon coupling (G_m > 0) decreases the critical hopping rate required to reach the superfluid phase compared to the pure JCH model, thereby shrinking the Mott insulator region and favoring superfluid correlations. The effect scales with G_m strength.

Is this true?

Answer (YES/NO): YES